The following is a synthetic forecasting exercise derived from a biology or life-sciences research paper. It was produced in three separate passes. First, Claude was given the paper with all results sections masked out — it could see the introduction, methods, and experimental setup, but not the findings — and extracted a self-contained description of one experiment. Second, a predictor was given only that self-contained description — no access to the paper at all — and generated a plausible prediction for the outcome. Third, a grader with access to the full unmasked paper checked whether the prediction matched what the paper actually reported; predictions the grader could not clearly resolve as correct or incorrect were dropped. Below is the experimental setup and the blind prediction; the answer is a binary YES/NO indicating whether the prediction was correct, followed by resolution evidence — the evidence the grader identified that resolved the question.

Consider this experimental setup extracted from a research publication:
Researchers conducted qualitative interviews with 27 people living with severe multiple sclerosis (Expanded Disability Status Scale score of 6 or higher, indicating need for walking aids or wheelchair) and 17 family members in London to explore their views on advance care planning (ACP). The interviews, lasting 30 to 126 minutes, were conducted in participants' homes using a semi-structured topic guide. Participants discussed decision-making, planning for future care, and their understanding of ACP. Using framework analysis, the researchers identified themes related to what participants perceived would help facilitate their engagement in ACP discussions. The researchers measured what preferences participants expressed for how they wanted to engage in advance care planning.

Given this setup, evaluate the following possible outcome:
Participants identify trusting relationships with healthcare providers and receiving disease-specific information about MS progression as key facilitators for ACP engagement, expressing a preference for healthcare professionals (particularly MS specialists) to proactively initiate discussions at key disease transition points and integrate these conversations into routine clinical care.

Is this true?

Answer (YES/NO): YES